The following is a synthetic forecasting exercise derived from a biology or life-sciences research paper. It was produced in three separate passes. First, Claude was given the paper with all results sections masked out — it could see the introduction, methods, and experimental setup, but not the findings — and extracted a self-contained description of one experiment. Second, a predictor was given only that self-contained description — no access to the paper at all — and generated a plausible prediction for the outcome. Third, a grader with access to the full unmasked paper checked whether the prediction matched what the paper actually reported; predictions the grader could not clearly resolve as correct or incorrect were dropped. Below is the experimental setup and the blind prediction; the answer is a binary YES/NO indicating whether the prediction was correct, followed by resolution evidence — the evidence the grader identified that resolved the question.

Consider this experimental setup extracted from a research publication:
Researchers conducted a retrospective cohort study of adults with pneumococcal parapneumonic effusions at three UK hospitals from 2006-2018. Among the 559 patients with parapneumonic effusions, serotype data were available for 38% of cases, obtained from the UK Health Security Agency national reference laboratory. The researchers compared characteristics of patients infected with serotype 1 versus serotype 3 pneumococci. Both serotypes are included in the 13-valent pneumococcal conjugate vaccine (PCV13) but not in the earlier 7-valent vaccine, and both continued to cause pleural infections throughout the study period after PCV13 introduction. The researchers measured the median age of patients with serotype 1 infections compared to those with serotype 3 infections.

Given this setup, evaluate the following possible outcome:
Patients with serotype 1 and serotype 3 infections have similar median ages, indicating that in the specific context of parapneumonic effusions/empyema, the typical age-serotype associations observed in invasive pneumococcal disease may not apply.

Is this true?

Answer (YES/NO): NO